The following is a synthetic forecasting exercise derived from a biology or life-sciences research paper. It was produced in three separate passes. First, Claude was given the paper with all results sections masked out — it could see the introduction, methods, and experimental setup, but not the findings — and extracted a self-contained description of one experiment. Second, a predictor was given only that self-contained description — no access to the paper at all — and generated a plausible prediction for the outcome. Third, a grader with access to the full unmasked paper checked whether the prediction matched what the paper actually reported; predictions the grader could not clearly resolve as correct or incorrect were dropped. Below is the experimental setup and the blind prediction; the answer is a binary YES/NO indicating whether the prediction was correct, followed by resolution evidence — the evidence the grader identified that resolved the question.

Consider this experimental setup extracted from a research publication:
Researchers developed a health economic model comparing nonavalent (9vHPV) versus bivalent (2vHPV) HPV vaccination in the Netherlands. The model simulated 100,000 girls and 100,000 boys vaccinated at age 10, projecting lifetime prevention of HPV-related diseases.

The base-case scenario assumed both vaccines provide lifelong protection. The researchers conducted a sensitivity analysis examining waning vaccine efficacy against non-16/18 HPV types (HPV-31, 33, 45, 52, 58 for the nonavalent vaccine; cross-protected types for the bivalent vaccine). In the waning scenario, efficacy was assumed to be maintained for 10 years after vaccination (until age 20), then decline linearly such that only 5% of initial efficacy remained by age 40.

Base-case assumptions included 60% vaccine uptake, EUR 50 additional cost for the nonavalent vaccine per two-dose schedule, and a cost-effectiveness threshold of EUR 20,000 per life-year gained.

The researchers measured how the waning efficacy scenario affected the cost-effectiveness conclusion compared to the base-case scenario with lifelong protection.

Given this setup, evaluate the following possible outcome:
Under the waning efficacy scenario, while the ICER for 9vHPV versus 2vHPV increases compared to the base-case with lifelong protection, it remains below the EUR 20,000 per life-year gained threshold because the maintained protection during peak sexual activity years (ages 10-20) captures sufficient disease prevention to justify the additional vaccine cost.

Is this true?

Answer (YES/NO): NO